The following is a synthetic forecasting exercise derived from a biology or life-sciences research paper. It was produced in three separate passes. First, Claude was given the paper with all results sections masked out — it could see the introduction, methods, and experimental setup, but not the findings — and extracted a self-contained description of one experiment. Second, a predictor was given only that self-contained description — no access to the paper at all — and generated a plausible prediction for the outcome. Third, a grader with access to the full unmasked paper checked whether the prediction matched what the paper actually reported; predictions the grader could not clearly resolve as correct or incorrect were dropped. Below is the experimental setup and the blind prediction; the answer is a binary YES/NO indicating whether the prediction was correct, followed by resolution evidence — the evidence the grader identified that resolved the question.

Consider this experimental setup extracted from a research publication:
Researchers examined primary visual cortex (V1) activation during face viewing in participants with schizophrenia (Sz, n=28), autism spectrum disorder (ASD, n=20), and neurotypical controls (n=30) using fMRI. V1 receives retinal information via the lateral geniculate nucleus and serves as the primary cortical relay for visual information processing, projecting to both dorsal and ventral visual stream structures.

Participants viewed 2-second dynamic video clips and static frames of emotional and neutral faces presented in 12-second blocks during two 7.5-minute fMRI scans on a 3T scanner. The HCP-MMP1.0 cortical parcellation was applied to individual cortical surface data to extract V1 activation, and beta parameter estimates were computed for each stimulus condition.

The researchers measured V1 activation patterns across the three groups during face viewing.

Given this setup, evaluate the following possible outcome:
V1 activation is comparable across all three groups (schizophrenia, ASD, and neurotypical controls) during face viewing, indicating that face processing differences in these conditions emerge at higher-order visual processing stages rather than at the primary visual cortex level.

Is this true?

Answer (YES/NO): NO